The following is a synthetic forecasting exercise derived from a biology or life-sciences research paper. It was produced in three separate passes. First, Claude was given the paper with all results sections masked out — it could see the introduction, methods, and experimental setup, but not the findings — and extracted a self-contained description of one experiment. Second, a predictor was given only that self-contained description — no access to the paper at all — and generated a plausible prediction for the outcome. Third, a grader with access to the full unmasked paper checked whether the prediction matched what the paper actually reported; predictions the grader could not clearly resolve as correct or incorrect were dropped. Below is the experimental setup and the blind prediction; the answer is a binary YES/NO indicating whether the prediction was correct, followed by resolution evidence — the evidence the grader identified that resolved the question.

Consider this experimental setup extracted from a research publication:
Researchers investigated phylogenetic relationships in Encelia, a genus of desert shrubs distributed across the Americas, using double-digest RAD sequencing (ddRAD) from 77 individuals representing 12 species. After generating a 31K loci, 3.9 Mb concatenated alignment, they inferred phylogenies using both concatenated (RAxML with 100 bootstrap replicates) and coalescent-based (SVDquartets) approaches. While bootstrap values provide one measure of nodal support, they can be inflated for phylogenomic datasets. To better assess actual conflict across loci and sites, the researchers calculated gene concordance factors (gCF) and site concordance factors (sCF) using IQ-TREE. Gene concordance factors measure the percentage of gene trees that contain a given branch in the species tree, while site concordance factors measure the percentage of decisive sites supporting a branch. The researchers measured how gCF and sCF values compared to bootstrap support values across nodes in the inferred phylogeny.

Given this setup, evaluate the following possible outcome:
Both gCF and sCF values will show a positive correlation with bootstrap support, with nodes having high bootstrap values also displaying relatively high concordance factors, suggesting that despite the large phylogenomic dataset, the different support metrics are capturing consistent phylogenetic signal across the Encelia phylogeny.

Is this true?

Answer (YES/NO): NO